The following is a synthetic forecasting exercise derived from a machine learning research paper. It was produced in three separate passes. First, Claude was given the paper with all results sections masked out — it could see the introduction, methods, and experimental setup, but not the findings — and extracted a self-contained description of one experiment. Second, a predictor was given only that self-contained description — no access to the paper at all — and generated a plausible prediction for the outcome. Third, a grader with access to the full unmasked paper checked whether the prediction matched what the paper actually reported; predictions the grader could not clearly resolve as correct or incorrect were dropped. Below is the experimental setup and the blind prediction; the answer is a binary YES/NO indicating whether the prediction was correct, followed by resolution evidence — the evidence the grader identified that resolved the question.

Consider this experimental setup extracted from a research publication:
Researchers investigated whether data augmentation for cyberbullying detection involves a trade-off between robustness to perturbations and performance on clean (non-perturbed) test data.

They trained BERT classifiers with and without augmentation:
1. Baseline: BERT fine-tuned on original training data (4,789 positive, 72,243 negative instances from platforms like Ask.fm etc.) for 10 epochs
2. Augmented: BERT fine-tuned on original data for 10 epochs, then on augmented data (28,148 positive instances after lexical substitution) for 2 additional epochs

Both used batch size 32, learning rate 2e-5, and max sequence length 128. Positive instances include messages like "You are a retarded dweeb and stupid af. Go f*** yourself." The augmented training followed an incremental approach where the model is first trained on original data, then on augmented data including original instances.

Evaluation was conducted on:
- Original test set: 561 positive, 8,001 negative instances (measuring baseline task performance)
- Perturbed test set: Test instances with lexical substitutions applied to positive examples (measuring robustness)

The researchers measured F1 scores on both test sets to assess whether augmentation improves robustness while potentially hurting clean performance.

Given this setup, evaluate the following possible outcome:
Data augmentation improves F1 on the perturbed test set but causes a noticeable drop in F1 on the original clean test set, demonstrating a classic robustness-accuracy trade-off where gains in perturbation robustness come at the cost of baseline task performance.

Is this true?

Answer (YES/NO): YES